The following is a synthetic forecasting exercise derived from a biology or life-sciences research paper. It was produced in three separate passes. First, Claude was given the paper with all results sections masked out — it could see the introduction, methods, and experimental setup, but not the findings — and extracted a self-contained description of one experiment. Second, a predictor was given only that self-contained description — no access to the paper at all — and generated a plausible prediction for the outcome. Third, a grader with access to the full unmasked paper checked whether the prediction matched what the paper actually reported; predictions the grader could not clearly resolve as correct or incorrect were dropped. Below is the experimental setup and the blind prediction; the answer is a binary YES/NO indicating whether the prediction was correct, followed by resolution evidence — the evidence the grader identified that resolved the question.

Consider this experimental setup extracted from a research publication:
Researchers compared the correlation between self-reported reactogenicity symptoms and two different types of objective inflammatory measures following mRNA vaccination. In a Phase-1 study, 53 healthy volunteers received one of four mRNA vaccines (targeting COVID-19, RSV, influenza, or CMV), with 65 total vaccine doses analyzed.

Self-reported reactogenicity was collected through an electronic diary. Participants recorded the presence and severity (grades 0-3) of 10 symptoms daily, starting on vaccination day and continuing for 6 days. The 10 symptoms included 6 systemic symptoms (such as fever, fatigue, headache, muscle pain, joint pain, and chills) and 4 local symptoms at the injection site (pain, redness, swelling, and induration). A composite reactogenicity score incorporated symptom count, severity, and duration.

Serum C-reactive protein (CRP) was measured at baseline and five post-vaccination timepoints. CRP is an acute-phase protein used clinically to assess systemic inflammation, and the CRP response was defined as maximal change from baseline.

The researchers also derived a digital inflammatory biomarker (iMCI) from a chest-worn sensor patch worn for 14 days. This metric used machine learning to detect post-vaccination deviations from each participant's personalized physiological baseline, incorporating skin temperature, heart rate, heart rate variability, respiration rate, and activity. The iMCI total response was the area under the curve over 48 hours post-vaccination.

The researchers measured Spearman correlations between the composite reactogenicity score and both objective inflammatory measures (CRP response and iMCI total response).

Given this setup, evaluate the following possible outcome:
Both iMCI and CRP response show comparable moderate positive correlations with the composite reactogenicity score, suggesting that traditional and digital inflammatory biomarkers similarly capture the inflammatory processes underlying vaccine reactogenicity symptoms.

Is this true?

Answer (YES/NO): YES